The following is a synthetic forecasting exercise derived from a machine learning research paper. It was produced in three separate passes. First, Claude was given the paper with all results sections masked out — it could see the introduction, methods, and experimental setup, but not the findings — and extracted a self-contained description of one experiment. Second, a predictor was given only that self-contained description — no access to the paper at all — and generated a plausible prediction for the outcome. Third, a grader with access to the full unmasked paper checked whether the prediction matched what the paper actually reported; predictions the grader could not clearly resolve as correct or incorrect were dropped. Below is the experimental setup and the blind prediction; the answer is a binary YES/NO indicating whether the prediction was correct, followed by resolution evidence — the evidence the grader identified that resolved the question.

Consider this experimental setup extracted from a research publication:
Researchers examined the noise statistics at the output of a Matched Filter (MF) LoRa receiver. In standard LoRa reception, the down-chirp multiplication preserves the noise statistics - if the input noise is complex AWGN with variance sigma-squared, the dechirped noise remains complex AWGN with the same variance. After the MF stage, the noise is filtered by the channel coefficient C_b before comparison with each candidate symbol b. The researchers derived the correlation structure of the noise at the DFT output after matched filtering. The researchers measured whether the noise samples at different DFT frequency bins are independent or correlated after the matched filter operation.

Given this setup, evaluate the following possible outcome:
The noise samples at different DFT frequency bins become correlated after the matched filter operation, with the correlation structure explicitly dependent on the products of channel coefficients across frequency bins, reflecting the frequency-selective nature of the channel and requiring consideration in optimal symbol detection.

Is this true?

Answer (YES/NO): YES